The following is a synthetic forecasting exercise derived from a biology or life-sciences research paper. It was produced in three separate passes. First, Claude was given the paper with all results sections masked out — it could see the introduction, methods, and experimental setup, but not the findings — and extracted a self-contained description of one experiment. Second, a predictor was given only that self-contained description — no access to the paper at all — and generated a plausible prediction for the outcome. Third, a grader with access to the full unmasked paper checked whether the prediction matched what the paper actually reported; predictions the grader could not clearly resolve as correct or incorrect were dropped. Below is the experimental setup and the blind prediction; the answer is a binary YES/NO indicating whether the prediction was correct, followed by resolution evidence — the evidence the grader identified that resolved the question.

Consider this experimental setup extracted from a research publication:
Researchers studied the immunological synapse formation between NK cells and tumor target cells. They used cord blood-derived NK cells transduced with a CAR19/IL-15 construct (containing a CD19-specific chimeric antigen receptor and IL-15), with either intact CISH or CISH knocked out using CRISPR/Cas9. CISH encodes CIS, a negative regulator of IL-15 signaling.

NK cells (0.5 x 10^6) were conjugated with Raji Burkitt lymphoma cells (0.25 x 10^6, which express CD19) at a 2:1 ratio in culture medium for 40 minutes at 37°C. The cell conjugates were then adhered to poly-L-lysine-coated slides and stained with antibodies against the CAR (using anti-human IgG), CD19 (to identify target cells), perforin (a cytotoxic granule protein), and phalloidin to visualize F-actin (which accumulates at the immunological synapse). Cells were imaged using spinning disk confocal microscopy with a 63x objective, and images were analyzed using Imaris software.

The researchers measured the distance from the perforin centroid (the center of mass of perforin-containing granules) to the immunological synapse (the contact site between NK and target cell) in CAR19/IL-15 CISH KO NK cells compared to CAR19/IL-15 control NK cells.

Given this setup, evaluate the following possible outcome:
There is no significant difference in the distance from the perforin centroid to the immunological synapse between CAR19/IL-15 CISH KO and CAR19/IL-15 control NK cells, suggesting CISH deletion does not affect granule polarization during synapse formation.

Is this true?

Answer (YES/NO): NO